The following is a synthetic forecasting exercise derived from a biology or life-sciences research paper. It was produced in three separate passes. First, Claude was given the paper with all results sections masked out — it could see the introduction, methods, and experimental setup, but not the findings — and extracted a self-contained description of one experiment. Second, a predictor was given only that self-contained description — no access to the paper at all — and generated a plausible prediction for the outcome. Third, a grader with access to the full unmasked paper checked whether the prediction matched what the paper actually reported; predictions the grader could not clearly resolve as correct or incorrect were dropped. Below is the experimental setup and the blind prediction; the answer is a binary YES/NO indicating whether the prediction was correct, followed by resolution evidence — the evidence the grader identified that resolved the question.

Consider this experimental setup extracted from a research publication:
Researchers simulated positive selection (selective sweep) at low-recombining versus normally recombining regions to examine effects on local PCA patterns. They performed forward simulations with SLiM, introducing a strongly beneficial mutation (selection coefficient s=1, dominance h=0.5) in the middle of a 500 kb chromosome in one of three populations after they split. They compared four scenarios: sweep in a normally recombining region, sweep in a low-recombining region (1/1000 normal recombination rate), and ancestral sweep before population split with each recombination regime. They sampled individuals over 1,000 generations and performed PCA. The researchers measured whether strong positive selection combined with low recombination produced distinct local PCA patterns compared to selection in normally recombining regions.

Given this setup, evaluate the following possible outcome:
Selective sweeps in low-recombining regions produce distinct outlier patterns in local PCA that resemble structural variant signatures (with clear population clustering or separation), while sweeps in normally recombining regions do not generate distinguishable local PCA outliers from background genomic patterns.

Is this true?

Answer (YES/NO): NO